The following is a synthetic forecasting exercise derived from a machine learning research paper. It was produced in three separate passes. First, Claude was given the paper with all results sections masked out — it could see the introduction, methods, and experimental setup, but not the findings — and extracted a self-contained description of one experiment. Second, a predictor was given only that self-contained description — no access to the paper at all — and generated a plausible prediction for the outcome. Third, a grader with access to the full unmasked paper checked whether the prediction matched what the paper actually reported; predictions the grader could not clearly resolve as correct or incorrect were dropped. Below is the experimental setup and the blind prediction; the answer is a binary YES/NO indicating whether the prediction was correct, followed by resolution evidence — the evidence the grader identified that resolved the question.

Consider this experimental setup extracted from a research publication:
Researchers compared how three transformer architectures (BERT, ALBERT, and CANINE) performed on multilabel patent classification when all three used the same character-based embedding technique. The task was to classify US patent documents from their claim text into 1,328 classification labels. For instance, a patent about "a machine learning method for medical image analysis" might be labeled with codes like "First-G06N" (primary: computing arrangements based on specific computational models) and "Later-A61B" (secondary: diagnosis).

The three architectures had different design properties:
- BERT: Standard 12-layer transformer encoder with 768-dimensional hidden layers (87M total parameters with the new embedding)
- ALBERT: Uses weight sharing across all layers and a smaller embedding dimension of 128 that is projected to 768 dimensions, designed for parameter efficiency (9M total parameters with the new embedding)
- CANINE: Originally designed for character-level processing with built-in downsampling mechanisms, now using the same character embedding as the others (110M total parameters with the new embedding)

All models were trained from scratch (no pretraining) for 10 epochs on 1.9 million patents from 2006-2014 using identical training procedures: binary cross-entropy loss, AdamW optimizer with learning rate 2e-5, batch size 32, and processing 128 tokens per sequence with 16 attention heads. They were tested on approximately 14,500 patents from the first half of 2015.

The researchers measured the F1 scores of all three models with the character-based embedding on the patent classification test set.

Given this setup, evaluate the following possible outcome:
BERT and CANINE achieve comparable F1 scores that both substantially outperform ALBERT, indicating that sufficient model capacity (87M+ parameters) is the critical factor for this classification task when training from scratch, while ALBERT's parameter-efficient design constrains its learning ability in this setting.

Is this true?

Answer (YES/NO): NO